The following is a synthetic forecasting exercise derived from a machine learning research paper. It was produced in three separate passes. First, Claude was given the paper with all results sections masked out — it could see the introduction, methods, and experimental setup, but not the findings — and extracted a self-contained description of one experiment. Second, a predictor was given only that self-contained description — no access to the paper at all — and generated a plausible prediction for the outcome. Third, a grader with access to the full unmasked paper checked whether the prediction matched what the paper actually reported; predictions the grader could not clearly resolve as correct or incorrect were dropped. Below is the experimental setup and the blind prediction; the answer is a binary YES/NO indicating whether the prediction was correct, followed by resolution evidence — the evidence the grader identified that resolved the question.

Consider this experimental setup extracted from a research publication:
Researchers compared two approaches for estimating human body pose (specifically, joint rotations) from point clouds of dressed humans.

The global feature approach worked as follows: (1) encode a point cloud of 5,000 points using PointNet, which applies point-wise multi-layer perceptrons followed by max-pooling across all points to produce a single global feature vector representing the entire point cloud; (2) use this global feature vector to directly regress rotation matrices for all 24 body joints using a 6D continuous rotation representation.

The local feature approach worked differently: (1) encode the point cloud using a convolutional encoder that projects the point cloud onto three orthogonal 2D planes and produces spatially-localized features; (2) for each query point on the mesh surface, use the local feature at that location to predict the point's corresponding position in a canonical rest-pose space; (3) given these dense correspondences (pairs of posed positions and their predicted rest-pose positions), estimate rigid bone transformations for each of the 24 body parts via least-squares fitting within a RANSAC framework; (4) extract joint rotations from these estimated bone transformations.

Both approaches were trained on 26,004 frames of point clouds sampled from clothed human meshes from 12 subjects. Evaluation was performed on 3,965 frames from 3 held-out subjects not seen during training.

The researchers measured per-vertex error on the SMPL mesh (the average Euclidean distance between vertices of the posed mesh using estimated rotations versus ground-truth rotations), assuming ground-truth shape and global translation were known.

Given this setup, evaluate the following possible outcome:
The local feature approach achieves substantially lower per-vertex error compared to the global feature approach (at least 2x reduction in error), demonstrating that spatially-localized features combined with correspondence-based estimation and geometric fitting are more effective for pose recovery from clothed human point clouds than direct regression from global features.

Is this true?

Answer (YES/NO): YES